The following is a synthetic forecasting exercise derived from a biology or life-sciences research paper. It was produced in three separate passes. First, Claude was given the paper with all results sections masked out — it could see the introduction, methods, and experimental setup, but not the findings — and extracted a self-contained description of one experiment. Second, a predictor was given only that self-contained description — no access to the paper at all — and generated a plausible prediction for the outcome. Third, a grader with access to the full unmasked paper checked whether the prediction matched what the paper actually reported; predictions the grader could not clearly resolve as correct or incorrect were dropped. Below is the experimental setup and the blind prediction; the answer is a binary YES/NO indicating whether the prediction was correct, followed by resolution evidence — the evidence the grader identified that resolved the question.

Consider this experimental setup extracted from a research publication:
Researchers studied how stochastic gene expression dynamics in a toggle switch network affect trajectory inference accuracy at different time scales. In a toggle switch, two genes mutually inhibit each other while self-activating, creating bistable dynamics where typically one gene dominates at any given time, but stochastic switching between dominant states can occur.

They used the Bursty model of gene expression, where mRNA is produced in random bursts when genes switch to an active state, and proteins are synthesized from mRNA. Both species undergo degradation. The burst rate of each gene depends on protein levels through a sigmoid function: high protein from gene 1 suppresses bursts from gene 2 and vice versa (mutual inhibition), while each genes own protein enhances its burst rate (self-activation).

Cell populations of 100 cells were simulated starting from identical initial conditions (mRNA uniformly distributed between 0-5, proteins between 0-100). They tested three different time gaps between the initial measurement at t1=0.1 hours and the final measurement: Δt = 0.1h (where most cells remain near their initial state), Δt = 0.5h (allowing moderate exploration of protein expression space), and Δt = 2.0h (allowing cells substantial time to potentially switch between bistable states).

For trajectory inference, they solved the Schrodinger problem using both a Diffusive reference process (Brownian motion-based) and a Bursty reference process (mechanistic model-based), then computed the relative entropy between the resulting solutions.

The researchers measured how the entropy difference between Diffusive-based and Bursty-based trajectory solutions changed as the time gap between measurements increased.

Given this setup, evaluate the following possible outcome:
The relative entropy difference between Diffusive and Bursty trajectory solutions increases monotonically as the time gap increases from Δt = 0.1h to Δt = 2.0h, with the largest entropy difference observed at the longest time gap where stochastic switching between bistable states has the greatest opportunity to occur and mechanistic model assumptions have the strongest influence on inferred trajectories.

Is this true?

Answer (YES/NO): NO